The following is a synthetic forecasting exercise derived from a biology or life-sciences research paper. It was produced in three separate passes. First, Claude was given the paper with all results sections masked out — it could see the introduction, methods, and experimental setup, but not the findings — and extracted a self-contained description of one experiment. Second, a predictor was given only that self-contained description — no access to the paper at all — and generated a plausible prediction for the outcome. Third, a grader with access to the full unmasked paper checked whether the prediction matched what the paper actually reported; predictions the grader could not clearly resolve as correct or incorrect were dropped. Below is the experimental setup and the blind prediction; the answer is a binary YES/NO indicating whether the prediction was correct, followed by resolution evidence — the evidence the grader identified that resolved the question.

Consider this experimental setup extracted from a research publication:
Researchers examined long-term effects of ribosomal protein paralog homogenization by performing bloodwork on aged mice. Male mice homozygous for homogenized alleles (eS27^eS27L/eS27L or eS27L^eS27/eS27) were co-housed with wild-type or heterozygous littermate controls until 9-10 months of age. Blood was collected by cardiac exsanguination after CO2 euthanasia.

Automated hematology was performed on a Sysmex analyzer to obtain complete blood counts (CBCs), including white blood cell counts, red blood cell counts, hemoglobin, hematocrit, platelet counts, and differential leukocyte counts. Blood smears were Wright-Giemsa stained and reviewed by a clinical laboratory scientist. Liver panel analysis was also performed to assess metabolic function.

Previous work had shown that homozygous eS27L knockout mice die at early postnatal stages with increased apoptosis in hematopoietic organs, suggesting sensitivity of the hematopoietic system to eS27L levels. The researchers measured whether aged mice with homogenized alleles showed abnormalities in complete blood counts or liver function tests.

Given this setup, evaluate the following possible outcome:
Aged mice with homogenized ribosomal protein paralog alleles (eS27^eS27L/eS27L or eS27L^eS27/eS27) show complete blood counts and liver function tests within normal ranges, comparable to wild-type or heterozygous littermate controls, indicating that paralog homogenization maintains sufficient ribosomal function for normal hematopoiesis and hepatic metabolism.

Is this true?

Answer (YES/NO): YES